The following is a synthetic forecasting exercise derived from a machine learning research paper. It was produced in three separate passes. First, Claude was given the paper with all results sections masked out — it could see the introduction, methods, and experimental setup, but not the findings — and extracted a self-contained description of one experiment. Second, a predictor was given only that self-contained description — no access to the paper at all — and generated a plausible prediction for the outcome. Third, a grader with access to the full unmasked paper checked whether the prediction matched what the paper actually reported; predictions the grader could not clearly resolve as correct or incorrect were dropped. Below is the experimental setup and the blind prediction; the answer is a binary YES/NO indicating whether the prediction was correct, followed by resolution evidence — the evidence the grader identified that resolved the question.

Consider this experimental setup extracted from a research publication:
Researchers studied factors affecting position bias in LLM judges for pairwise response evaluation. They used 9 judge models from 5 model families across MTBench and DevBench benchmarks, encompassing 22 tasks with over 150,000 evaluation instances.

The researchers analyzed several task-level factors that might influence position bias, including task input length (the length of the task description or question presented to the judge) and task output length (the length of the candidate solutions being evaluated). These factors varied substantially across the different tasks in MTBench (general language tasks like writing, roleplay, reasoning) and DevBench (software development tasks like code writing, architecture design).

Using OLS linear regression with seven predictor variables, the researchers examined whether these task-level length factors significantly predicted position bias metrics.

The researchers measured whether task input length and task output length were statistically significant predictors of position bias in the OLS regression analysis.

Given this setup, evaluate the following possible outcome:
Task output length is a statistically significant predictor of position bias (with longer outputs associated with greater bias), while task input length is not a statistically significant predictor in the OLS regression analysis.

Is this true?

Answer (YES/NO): NO